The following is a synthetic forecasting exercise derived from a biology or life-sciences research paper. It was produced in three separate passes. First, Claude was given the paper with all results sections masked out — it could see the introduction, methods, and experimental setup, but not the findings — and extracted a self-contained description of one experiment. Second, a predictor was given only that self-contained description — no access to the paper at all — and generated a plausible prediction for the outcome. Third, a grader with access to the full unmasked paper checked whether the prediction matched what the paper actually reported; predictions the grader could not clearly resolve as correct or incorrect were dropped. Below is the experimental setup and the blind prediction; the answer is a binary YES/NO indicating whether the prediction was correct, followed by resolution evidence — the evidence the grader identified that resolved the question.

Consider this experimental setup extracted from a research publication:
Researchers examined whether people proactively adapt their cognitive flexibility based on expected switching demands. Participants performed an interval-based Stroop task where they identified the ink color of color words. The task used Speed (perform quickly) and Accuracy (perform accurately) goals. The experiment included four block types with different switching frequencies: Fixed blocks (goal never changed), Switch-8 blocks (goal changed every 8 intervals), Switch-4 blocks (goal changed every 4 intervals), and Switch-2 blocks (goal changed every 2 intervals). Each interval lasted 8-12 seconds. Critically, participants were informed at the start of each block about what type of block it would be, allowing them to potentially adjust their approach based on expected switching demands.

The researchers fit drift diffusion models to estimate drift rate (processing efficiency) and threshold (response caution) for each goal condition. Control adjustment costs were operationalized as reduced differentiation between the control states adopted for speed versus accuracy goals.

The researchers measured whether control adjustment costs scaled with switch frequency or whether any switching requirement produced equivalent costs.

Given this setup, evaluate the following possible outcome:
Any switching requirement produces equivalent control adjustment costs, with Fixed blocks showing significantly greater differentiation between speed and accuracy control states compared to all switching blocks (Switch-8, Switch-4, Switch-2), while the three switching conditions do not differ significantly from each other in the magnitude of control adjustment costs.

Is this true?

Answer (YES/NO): NO